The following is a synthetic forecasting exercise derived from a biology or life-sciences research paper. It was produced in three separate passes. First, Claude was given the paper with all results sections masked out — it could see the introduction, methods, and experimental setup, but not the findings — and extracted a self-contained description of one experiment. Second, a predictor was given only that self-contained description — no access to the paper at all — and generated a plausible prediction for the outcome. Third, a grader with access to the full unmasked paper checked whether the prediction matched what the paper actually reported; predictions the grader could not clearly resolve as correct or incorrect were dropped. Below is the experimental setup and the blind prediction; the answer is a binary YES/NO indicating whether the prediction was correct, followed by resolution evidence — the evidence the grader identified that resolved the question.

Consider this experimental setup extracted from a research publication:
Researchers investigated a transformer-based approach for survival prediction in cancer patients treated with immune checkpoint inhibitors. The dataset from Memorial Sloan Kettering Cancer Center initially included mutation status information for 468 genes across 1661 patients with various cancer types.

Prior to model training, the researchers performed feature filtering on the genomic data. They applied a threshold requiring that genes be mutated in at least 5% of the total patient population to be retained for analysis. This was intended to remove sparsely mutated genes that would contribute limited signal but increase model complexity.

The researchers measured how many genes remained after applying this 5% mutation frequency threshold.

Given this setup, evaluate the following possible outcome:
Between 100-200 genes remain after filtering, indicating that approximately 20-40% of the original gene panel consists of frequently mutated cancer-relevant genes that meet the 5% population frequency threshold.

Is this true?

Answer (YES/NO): NO